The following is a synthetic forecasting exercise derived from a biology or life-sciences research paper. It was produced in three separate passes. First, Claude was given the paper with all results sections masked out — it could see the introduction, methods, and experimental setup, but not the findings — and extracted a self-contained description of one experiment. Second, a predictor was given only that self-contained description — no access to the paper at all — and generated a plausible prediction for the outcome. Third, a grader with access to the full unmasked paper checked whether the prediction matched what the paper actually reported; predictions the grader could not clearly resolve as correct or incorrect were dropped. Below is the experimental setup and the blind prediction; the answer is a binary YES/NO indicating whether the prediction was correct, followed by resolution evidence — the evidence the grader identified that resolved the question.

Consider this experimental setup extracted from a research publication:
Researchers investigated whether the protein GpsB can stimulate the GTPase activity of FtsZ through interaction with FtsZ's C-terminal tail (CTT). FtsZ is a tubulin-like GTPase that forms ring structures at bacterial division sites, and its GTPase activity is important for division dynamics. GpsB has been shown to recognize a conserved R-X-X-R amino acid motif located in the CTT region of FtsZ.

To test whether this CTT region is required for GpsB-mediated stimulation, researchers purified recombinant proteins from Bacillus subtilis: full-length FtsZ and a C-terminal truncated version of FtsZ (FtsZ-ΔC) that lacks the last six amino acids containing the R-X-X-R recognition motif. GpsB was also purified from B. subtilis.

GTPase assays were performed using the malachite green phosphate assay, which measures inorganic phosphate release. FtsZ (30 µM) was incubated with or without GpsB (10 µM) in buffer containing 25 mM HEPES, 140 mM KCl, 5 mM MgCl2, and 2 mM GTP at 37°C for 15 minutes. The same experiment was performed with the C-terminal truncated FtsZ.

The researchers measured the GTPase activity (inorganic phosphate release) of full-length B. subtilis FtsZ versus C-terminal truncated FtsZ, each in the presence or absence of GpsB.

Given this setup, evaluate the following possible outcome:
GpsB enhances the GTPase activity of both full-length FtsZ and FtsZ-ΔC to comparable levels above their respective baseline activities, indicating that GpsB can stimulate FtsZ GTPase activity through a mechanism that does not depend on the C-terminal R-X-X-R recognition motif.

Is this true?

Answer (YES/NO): NO